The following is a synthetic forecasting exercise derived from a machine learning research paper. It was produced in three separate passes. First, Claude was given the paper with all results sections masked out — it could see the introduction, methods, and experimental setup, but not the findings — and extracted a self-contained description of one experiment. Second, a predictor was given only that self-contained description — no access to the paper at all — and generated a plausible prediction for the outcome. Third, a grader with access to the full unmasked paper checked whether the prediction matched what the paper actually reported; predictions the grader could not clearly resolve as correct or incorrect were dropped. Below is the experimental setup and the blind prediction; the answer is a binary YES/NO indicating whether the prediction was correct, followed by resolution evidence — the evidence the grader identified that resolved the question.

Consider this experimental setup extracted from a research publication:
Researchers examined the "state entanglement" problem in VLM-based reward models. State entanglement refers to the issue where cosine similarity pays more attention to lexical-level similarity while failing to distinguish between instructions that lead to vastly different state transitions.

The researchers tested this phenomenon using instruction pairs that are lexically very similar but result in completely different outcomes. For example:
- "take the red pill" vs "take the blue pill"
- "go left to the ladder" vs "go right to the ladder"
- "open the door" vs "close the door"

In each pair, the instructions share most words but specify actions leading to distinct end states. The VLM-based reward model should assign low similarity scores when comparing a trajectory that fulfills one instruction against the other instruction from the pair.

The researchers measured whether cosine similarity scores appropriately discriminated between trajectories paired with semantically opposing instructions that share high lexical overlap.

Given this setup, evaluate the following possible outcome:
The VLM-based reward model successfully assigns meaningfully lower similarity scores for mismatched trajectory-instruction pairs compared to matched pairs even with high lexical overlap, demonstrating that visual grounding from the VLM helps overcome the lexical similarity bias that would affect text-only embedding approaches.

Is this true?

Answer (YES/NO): NO